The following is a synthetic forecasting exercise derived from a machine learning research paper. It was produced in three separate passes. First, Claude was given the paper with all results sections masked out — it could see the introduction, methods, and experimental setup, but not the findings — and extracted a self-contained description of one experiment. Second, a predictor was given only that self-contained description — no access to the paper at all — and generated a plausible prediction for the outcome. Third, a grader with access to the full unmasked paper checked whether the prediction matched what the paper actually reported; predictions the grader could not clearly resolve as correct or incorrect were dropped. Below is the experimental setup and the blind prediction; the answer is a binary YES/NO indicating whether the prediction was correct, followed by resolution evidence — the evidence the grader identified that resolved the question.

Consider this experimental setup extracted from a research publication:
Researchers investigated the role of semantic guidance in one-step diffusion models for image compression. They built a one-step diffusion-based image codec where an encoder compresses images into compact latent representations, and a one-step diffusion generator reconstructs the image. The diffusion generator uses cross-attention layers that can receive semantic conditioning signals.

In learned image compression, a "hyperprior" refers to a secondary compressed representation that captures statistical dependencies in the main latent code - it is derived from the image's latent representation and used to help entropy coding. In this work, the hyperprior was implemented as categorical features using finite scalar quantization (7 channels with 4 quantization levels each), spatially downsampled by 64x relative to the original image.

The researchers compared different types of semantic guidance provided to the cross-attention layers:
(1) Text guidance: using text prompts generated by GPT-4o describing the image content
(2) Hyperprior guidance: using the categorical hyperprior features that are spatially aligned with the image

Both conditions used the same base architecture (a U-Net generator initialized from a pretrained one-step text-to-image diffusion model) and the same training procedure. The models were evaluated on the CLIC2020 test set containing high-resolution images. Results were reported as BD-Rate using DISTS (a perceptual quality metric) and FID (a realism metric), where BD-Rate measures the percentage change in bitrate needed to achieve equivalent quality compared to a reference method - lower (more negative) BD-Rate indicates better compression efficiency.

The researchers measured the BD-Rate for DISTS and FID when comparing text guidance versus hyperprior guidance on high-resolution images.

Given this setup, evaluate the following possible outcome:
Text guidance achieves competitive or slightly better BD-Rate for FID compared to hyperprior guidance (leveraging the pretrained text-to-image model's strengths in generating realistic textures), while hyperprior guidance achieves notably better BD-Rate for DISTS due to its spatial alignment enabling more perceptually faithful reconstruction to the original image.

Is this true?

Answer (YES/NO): NO